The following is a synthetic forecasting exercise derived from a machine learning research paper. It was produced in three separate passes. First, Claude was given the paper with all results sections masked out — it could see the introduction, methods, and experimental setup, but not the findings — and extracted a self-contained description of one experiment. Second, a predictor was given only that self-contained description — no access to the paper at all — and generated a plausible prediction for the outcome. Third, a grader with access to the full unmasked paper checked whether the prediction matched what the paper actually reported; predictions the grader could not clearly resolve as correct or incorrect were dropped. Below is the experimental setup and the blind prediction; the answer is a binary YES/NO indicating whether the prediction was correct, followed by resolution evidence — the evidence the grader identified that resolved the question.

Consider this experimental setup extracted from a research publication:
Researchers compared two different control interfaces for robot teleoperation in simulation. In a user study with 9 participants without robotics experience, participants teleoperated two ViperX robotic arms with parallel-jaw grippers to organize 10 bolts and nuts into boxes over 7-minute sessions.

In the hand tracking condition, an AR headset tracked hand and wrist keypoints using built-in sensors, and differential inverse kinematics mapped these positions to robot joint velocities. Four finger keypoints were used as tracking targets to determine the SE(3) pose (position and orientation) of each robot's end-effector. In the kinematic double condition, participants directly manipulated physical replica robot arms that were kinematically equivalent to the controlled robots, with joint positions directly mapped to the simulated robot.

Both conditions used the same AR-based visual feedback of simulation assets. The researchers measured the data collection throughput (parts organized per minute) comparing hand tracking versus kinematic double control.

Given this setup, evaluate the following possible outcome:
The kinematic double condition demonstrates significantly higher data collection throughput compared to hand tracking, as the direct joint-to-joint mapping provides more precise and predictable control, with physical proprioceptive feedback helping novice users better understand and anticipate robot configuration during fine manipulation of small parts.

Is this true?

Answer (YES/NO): NO